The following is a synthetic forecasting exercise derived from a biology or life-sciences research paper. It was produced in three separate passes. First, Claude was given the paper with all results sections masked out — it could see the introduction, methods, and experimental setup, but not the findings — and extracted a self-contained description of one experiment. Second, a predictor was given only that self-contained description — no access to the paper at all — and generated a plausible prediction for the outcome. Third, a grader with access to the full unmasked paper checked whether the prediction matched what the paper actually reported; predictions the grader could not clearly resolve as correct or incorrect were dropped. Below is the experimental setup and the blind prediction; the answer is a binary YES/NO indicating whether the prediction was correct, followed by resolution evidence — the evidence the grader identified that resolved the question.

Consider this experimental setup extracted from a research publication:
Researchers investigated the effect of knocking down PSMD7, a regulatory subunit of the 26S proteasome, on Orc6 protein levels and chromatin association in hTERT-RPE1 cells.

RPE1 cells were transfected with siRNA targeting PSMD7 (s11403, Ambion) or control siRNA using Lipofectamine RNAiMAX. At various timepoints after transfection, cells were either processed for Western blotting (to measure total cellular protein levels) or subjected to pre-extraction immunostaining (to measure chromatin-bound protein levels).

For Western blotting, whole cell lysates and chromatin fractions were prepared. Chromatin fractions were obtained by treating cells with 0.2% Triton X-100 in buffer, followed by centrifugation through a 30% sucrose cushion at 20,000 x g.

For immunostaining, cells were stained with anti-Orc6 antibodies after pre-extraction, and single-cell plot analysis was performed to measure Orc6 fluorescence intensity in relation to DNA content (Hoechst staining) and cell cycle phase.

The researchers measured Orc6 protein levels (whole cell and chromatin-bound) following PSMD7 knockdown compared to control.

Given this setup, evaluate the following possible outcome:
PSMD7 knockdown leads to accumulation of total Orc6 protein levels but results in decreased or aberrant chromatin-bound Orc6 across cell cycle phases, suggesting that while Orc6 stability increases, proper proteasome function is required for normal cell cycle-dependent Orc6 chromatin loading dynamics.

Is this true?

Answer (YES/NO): NO